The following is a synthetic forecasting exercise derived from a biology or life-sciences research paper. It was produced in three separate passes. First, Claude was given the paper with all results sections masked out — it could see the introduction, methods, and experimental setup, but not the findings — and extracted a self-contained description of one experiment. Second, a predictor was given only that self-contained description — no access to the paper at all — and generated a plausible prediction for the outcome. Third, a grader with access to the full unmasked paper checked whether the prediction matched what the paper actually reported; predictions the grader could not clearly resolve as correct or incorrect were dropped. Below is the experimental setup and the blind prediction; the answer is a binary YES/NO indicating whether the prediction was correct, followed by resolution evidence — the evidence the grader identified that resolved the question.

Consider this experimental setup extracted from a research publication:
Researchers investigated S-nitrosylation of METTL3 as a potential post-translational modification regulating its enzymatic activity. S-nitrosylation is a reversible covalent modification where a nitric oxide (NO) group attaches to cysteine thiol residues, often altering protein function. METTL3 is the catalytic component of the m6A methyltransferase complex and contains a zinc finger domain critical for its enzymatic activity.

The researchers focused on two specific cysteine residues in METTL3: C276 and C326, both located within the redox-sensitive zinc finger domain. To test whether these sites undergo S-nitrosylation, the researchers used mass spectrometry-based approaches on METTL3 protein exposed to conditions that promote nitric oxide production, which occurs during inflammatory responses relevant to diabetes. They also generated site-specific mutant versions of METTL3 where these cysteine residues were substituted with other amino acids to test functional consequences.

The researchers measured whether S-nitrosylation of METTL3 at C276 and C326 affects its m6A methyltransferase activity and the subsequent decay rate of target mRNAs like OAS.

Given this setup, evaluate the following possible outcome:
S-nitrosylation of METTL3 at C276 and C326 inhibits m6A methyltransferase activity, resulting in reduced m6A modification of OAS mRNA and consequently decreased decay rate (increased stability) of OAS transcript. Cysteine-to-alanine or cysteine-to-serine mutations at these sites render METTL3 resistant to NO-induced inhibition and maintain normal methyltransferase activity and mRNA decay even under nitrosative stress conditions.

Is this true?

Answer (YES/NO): NO